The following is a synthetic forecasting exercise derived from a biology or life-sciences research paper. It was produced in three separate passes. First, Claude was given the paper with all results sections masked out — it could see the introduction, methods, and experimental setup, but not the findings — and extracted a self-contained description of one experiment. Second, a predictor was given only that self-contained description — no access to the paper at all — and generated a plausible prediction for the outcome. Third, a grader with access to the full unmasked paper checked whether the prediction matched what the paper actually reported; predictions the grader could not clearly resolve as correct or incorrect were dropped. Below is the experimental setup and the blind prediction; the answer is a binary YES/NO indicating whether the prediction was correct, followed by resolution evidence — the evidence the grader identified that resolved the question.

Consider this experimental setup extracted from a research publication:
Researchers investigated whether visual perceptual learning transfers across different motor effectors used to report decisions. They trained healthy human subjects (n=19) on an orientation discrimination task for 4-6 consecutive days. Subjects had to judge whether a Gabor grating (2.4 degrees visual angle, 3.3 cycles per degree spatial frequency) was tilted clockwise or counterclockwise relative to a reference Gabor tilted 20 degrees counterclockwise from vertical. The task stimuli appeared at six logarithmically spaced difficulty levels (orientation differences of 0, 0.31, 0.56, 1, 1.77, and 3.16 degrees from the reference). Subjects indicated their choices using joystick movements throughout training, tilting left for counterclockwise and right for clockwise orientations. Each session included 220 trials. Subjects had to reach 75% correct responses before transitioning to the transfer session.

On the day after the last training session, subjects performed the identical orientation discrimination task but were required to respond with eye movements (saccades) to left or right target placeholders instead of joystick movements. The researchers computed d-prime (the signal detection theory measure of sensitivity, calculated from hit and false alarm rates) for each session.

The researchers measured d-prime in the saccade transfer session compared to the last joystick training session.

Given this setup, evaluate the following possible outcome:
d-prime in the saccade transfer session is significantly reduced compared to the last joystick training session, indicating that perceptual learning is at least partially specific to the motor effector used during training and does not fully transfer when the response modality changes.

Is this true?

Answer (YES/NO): YES